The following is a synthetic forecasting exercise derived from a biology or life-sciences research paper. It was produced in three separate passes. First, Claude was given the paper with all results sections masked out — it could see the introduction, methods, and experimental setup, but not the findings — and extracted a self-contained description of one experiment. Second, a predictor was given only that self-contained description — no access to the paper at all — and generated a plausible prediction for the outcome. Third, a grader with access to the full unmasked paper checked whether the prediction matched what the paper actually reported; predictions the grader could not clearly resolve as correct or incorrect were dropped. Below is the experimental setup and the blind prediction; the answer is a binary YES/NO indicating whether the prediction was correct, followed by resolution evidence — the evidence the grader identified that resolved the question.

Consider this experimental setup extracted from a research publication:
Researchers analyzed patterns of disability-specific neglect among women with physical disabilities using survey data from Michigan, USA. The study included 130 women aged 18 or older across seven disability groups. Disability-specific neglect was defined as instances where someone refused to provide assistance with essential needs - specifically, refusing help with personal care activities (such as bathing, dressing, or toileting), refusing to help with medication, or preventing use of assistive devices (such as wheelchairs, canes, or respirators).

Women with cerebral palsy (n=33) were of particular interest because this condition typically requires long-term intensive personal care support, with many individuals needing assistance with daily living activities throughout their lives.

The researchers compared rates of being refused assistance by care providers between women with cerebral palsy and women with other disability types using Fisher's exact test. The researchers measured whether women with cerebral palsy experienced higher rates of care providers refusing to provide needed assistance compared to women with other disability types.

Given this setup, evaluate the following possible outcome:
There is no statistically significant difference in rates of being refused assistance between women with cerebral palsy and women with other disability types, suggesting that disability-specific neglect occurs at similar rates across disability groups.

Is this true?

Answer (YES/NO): NO